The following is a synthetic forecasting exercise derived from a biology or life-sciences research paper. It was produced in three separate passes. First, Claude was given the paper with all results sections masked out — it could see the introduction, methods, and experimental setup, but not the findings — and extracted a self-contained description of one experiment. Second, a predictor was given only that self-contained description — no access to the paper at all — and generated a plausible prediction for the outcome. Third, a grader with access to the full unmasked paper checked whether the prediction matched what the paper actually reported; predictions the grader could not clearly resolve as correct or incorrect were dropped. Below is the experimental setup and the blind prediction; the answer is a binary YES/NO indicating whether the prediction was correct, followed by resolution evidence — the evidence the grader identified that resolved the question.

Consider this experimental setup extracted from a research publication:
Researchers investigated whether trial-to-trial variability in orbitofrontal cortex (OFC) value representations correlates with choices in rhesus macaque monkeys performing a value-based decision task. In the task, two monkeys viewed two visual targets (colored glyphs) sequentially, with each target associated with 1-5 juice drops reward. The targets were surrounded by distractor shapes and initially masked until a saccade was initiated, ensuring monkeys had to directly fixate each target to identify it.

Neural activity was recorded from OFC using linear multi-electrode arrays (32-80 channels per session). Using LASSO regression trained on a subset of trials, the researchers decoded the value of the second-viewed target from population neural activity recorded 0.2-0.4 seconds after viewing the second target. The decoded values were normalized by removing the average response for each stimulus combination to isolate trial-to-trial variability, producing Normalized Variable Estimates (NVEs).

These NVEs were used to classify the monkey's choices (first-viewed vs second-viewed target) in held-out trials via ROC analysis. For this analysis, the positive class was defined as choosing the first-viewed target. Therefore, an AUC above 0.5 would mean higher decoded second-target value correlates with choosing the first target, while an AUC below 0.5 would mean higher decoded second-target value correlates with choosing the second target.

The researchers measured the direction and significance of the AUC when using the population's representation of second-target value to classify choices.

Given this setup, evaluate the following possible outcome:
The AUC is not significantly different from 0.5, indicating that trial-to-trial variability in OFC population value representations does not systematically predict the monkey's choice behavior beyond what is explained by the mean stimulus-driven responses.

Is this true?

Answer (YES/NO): NO